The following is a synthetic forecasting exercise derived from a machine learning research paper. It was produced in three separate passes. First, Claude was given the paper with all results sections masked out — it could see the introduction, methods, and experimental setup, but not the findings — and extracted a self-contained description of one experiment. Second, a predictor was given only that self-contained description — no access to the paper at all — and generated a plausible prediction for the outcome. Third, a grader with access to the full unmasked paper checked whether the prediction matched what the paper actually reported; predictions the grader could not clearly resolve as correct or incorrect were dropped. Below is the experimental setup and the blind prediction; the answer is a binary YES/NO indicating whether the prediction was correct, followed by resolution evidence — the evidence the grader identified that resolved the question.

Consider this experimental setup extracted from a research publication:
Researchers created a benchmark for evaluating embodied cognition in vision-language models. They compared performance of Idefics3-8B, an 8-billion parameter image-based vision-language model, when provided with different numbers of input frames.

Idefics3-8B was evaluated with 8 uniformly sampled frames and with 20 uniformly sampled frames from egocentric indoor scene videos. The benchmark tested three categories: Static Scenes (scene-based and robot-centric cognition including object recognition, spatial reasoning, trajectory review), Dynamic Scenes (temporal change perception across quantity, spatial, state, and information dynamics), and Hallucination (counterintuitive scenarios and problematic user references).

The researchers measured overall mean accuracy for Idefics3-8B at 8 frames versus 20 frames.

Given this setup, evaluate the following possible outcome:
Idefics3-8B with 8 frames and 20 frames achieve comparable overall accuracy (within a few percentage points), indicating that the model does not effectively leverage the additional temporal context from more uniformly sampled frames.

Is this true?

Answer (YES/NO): NO